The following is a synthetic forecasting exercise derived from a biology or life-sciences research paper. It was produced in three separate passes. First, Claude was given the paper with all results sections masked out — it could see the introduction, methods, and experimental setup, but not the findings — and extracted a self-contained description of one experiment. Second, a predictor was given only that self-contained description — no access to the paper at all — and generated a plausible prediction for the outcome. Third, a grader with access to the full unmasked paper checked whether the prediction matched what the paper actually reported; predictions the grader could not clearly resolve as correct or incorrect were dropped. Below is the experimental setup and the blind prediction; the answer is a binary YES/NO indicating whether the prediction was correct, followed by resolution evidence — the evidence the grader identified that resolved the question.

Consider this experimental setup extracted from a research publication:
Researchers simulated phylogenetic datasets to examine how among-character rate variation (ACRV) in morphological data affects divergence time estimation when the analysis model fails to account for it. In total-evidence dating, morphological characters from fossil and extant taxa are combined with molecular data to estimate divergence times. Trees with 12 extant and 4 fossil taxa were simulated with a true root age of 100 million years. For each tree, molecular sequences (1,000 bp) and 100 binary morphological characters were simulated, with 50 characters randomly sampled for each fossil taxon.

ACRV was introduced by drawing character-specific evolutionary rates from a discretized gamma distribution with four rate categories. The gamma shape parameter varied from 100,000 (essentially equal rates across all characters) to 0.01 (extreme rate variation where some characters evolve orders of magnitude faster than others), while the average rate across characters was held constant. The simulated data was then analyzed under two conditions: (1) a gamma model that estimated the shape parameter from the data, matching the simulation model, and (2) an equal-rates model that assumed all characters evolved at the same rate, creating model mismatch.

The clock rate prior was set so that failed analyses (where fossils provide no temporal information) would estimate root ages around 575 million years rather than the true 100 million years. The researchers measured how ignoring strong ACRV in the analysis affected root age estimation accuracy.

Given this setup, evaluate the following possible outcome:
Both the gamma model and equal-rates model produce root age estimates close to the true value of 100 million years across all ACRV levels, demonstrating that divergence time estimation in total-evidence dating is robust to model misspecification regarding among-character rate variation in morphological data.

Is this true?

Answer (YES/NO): YES